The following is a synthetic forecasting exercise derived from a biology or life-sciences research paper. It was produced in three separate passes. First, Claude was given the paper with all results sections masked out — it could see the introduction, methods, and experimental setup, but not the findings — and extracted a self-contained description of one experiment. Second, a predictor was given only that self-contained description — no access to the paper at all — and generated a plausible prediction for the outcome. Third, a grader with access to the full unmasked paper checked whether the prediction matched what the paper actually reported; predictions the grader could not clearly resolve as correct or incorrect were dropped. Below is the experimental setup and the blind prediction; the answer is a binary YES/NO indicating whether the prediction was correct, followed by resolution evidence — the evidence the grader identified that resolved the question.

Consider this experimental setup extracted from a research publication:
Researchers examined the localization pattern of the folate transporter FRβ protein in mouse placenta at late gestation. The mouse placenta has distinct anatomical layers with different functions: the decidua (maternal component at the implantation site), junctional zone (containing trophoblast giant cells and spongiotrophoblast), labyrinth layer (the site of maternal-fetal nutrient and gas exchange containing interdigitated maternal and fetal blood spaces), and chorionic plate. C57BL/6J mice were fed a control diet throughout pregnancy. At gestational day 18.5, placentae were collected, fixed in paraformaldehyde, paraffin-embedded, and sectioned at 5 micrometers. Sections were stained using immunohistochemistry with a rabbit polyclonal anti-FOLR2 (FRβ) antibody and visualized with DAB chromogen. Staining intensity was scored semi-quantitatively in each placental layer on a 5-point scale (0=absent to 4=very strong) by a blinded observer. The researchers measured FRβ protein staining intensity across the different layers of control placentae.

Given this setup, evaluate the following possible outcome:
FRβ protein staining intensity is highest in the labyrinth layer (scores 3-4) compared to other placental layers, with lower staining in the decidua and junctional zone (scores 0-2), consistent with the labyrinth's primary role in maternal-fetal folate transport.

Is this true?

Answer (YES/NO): YES